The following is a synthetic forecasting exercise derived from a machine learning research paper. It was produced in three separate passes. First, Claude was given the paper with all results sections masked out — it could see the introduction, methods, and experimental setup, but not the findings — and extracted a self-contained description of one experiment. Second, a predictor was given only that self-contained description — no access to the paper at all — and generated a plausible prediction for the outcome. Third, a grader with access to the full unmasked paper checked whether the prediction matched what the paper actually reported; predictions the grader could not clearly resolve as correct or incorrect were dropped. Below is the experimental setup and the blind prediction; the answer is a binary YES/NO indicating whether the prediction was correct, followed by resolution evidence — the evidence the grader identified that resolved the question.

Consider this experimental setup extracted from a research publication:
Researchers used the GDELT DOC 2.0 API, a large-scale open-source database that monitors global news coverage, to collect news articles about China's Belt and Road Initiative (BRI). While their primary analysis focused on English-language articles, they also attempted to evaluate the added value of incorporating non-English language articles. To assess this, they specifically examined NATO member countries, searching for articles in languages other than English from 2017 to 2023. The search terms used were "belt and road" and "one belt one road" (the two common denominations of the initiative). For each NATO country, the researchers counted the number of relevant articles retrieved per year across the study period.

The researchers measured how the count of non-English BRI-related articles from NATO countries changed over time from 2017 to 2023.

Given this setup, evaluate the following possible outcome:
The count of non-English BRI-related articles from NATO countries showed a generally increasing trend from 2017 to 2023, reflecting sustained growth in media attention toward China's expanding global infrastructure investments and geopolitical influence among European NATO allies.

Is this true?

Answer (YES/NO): NO